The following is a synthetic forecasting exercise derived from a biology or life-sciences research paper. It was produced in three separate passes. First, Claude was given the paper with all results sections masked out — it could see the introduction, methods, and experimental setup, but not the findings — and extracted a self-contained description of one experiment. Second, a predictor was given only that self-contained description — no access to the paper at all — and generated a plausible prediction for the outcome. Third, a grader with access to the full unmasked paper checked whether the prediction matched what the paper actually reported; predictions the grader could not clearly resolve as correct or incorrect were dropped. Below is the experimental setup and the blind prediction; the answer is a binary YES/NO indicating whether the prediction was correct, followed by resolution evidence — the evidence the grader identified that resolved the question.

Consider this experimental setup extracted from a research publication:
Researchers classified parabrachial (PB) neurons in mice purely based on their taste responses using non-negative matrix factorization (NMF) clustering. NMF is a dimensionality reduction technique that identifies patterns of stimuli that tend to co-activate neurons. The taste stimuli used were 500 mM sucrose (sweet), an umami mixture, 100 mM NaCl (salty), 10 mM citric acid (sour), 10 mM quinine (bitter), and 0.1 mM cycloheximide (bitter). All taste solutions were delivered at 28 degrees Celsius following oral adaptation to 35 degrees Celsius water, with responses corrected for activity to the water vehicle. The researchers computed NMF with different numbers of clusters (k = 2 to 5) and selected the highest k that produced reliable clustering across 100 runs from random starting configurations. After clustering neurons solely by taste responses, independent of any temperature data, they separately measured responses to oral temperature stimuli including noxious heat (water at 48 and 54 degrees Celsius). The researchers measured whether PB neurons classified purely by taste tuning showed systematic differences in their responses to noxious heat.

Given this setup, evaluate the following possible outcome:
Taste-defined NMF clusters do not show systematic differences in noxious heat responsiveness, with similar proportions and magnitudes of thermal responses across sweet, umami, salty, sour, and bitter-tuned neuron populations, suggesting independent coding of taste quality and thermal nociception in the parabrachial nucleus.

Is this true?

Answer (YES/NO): NO